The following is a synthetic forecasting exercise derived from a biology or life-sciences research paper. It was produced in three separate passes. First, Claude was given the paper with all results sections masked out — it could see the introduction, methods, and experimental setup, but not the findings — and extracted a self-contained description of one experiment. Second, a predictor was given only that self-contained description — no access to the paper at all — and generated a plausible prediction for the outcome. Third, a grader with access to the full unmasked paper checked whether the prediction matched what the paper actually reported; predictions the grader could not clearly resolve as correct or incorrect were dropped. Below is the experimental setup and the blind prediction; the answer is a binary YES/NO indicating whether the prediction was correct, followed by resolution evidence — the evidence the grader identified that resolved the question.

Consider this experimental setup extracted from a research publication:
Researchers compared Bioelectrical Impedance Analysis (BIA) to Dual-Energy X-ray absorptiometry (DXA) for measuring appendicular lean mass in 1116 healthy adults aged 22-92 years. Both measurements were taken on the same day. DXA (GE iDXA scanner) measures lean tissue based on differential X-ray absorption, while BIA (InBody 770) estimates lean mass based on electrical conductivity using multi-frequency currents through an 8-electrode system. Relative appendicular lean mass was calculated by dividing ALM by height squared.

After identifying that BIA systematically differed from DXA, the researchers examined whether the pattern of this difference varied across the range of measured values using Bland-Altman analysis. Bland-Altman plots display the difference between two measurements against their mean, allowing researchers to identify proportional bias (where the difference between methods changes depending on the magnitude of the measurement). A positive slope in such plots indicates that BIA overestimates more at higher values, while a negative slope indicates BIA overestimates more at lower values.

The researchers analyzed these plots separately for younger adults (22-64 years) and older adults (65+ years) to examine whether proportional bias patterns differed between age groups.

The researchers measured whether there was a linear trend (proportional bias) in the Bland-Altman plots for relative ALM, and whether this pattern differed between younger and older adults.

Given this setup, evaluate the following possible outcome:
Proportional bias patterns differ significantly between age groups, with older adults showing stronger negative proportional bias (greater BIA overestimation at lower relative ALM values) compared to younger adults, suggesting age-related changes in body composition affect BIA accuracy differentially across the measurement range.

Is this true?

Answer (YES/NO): NO